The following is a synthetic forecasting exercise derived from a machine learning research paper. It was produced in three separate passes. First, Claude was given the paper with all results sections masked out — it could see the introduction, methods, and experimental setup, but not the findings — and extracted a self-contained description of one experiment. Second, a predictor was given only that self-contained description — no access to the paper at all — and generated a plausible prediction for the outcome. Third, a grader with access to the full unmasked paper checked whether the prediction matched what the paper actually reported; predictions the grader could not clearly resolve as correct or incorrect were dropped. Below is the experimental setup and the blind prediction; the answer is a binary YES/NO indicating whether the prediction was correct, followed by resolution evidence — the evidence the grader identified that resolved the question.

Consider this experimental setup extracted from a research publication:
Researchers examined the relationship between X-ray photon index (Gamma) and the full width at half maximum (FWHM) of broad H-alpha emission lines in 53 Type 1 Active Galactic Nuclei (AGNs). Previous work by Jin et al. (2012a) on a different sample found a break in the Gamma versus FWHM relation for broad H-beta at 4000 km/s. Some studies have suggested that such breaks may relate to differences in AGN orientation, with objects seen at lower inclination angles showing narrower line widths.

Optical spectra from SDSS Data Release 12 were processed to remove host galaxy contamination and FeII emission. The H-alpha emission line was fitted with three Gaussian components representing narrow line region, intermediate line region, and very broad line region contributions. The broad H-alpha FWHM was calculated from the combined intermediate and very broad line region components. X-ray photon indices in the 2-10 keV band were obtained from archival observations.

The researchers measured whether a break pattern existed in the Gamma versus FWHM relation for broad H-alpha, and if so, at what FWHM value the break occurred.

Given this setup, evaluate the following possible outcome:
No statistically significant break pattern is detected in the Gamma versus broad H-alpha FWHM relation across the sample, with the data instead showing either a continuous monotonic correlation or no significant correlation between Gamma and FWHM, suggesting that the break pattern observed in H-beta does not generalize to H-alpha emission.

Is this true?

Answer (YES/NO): NO